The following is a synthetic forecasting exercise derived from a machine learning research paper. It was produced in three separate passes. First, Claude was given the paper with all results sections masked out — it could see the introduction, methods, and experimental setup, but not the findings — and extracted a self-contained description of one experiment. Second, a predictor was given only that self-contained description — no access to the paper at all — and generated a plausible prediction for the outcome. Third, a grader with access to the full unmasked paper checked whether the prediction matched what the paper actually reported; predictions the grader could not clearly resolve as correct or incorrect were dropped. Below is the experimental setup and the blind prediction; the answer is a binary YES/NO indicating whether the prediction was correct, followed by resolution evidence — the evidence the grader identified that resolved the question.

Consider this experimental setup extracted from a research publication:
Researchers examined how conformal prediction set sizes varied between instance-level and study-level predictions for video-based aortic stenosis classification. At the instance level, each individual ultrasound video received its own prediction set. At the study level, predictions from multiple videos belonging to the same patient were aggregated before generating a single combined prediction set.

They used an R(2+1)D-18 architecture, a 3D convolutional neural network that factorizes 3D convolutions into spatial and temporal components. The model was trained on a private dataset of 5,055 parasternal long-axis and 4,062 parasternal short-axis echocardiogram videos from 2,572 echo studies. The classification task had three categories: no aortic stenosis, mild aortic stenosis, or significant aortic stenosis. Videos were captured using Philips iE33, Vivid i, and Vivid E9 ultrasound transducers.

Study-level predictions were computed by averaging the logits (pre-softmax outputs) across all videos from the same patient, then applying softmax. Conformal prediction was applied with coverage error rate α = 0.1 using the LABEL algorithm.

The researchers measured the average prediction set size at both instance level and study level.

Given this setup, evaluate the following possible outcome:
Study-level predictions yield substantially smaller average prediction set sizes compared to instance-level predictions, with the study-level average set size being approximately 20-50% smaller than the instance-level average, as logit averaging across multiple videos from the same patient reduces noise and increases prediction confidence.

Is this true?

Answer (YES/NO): NO